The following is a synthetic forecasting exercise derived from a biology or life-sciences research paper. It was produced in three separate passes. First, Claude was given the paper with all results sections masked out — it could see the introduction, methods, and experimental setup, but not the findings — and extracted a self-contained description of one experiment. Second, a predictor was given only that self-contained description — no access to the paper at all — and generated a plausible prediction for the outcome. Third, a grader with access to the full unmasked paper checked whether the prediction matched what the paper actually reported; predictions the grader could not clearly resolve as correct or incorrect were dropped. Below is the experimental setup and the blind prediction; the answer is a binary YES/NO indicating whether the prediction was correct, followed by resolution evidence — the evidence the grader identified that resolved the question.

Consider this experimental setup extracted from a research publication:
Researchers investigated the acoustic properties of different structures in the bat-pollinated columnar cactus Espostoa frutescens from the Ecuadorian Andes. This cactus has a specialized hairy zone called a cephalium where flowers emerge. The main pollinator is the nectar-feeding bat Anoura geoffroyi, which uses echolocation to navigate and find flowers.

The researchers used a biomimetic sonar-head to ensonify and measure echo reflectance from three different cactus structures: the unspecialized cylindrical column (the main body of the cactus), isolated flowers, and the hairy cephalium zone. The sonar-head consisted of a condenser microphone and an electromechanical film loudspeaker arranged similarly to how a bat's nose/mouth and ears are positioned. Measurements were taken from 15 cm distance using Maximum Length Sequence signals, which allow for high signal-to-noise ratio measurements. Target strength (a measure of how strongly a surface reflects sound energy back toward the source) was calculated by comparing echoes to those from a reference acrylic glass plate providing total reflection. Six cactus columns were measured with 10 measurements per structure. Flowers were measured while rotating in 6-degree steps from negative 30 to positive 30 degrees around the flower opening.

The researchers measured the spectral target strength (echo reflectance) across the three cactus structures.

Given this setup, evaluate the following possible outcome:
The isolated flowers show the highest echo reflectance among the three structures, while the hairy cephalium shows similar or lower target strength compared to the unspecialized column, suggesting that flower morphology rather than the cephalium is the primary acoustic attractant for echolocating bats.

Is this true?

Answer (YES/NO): NO